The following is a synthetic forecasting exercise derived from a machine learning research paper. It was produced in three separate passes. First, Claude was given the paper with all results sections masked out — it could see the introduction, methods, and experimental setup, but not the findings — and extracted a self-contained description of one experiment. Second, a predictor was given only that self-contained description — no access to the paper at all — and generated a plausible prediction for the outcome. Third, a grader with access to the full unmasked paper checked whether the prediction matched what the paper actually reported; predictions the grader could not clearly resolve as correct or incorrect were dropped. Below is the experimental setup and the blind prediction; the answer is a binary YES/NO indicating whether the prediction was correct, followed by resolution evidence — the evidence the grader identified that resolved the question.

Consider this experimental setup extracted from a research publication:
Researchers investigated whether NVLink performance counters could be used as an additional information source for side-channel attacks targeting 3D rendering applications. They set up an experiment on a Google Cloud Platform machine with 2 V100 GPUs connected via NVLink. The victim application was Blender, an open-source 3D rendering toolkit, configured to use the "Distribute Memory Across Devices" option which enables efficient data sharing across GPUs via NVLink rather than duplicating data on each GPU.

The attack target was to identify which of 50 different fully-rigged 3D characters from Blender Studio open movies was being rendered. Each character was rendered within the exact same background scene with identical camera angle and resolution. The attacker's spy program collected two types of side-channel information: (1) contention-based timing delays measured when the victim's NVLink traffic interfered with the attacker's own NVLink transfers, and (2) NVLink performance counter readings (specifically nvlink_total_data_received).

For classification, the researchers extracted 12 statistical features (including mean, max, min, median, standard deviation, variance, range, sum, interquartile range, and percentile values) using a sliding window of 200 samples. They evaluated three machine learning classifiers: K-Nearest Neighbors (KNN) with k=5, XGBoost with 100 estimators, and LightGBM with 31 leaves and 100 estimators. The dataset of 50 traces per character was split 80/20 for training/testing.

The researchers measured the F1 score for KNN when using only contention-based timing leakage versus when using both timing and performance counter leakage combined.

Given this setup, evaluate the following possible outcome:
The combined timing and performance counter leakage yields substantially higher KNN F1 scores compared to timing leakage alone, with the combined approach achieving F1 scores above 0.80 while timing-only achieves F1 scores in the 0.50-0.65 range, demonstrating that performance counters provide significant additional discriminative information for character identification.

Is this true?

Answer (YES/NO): NO